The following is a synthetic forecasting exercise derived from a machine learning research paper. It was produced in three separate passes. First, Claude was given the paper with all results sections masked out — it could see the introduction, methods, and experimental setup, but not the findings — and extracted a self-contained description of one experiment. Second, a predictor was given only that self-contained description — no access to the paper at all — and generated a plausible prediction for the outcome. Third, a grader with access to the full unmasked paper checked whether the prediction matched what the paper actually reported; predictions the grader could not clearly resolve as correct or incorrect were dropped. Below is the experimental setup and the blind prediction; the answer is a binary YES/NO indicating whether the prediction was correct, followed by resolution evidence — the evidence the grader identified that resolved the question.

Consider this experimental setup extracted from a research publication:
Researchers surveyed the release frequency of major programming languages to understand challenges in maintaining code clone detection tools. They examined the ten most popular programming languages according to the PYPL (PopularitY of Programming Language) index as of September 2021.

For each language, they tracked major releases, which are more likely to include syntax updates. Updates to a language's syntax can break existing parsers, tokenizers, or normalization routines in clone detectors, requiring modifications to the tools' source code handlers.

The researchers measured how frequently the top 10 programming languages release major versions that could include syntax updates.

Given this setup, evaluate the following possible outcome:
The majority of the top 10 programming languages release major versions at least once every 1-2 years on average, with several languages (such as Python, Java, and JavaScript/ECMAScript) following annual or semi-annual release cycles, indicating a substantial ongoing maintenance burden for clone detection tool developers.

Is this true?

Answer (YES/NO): NO